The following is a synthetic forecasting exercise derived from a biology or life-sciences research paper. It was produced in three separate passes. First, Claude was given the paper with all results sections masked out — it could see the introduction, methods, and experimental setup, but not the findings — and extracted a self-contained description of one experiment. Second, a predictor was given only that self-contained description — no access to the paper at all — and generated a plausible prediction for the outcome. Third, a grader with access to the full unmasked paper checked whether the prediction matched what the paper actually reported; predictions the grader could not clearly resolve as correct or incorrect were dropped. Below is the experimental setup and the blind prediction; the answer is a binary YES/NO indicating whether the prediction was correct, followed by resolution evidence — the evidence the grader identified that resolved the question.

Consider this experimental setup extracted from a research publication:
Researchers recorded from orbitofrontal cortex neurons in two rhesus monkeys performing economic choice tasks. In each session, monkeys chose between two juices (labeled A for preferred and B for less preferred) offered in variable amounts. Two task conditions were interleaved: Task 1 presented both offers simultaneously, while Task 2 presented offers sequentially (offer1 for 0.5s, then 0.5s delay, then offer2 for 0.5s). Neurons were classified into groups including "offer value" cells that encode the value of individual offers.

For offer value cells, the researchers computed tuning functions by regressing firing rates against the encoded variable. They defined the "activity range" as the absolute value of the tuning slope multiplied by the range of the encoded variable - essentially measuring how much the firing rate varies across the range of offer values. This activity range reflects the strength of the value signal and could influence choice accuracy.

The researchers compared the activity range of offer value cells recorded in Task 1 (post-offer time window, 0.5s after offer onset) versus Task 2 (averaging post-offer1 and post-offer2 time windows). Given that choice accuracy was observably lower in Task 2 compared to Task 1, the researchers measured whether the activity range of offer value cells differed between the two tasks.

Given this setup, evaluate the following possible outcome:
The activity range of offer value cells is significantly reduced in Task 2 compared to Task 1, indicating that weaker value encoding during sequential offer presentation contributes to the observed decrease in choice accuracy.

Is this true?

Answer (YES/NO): YES